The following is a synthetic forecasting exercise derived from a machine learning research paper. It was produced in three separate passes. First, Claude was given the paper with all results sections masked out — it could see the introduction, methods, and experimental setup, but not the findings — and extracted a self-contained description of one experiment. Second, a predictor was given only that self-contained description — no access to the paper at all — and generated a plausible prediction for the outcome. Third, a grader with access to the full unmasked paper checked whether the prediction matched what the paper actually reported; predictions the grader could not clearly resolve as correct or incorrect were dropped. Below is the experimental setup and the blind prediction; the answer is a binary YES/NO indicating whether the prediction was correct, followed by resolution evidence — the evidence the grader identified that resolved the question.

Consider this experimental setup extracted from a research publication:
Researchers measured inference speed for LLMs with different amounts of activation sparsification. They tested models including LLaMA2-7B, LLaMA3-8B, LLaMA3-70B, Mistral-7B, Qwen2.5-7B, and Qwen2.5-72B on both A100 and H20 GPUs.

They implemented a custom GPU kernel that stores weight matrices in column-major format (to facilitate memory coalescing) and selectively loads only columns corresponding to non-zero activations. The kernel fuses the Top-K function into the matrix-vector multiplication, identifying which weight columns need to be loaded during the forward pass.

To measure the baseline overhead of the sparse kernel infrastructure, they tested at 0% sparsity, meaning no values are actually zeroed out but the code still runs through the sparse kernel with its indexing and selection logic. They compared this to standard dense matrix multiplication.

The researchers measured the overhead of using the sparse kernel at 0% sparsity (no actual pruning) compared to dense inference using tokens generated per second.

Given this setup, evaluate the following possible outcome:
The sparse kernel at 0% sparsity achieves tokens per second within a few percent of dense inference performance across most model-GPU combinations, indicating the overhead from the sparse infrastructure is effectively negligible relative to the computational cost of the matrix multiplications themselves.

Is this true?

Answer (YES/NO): NO